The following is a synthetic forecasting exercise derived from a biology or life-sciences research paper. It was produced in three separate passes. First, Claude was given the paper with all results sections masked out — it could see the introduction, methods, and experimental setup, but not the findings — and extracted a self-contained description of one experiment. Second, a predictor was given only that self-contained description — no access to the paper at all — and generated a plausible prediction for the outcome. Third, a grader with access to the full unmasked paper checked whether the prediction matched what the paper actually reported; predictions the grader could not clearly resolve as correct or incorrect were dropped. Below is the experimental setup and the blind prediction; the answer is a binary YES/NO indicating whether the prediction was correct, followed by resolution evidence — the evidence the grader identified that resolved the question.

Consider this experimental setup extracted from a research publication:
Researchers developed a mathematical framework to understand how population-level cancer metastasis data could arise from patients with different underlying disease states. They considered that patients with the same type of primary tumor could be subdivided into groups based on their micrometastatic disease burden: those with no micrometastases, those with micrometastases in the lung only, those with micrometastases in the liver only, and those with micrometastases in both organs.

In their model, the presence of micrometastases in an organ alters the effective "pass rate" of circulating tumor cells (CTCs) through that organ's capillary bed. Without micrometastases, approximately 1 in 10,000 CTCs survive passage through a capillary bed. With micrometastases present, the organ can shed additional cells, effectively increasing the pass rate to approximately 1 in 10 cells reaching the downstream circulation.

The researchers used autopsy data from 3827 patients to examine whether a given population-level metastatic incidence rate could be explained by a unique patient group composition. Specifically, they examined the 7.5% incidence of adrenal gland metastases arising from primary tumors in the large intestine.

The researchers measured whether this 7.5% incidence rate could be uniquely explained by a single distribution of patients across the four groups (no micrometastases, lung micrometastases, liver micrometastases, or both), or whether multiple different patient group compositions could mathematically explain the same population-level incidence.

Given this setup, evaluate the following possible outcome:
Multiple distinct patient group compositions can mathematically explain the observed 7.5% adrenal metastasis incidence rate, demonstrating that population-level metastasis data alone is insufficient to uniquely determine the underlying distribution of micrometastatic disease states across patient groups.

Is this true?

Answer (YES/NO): YES